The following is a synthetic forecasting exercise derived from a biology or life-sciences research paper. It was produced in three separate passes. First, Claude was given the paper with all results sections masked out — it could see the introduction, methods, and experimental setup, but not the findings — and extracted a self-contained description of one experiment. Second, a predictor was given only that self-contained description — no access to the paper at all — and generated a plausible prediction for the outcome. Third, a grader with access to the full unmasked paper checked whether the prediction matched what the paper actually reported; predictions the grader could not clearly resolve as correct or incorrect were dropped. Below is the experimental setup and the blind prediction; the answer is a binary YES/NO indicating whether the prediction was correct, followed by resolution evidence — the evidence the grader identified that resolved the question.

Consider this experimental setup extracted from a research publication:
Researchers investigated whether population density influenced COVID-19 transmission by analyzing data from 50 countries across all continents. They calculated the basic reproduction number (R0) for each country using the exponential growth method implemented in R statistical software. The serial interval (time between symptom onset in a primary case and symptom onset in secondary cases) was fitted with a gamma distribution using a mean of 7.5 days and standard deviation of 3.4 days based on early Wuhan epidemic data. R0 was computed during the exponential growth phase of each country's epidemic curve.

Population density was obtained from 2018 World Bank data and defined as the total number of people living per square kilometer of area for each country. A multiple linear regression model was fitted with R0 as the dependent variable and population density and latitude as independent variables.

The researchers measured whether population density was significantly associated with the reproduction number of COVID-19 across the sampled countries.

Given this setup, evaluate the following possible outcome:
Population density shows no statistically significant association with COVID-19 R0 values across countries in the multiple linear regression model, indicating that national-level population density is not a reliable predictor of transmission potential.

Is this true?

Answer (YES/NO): YES